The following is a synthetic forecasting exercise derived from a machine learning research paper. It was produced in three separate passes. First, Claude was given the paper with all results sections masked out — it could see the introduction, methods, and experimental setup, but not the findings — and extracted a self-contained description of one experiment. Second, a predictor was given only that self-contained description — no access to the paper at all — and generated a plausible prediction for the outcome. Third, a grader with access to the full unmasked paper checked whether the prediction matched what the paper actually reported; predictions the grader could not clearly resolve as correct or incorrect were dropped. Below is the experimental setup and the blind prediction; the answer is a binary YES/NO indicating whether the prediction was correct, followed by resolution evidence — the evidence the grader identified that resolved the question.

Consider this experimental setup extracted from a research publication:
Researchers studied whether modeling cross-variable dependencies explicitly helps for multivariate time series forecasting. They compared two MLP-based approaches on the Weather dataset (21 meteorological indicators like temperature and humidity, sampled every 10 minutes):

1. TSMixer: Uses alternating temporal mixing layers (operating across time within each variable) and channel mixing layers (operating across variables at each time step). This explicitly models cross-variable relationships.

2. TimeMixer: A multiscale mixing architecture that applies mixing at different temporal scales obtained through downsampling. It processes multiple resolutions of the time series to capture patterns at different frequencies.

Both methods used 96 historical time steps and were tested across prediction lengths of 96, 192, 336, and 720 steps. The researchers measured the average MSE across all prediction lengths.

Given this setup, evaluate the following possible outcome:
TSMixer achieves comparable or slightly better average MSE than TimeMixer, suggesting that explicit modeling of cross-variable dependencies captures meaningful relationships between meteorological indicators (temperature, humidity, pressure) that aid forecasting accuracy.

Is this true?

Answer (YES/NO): NO